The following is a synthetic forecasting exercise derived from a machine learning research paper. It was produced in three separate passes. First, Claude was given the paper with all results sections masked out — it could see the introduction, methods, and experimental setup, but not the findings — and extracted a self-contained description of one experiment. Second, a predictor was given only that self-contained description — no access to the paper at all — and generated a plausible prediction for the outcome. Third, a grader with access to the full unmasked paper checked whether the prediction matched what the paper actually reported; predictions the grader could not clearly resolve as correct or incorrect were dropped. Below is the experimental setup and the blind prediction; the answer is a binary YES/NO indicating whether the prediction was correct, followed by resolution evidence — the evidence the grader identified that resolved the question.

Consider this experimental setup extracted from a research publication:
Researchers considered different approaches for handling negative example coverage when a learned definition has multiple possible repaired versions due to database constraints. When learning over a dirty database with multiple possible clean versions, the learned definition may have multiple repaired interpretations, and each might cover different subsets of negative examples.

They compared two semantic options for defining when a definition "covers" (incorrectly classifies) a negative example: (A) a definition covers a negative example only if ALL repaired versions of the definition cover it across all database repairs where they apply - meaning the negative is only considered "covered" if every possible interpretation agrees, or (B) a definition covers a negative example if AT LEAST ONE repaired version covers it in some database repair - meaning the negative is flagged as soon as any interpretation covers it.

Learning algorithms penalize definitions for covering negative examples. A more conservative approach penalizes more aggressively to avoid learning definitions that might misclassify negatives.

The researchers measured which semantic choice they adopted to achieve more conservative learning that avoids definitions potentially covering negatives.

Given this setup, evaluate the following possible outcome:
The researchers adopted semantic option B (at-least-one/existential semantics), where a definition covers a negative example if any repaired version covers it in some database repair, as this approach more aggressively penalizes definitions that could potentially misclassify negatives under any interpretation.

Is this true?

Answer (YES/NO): YES